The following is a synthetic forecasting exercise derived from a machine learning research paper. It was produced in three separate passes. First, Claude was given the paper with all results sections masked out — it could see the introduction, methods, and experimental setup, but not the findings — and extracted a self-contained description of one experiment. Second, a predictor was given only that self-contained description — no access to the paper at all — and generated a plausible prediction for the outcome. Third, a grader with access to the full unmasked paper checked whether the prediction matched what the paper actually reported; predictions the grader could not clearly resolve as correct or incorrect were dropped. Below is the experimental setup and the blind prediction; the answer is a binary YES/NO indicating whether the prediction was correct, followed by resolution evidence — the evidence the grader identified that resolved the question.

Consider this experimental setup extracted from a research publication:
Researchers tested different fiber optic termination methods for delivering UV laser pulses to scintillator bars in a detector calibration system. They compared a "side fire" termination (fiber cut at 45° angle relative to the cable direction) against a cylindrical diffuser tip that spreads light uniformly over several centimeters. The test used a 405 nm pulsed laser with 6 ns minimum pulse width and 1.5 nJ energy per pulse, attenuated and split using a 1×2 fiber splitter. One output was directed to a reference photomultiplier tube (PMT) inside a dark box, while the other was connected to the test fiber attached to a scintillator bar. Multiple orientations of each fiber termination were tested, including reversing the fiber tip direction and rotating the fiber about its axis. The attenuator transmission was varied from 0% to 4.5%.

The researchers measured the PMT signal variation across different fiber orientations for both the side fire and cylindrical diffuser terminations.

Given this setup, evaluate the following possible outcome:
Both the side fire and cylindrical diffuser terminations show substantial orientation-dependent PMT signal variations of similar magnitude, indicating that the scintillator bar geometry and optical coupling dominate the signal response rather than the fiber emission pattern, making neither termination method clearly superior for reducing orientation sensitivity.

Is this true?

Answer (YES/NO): NO